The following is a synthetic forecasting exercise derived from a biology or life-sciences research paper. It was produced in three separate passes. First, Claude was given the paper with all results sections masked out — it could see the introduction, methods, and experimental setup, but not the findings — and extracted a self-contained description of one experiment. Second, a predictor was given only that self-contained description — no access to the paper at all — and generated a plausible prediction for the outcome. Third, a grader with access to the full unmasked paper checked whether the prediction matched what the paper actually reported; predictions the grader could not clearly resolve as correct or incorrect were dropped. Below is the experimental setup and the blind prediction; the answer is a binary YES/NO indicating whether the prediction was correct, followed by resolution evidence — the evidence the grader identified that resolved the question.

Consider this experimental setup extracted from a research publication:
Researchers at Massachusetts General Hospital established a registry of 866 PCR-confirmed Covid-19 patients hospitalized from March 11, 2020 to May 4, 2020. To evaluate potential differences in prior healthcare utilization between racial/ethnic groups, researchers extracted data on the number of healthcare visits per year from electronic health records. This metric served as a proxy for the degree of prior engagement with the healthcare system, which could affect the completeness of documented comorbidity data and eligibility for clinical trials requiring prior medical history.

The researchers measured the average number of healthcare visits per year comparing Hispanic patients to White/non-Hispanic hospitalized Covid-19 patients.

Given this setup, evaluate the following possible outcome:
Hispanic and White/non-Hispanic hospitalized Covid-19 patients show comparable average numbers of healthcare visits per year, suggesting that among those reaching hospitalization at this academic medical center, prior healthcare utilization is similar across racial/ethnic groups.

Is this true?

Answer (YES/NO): NO